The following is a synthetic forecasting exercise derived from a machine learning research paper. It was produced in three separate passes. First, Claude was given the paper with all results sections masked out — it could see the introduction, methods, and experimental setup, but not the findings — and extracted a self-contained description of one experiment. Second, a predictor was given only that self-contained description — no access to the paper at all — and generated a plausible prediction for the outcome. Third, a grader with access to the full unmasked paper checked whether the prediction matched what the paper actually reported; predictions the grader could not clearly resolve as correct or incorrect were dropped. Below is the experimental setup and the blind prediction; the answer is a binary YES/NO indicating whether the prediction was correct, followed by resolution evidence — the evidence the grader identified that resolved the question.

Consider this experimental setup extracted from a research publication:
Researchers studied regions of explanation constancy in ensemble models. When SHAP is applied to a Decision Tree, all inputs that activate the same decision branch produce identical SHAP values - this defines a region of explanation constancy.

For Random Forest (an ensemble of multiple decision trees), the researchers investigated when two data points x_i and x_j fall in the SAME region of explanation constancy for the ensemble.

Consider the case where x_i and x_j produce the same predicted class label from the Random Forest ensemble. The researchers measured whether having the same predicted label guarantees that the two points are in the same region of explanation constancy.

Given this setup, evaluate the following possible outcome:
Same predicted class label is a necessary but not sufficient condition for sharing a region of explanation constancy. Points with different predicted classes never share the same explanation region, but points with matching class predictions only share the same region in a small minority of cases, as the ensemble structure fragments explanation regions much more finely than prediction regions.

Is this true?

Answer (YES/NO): NO